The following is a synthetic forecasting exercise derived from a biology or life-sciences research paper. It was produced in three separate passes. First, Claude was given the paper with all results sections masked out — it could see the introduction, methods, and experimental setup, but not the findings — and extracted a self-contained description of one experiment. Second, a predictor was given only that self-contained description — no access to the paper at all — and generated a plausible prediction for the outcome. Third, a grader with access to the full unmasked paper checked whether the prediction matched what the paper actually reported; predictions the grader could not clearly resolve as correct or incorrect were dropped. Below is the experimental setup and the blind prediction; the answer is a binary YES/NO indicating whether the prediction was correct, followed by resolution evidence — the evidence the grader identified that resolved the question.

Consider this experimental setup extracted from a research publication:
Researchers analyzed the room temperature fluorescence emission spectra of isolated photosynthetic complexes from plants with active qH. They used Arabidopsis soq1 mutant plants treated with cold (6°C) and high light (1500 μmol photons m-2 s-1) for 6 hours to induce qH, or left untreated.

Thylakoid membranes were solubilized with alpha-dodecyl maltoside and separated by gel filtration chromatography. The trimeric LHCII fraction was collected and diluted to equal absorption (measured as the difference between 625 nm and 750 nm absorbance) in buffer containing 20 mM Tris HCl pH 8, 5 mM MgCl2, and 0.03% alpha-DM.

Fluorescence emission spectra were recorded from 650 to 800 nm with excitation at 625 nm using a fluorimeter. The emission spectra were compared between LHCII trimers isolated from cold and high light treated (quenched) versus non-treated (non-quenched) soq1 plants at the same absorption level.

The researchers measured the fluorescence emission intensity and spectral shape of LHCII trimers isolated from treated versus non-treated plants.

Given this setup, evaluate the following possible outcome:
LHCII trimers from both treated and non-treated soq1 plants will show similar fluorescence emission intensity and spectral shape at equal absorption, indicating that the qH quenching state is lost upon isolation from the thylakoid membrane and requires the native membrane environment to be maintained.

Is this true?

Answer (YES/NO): NO